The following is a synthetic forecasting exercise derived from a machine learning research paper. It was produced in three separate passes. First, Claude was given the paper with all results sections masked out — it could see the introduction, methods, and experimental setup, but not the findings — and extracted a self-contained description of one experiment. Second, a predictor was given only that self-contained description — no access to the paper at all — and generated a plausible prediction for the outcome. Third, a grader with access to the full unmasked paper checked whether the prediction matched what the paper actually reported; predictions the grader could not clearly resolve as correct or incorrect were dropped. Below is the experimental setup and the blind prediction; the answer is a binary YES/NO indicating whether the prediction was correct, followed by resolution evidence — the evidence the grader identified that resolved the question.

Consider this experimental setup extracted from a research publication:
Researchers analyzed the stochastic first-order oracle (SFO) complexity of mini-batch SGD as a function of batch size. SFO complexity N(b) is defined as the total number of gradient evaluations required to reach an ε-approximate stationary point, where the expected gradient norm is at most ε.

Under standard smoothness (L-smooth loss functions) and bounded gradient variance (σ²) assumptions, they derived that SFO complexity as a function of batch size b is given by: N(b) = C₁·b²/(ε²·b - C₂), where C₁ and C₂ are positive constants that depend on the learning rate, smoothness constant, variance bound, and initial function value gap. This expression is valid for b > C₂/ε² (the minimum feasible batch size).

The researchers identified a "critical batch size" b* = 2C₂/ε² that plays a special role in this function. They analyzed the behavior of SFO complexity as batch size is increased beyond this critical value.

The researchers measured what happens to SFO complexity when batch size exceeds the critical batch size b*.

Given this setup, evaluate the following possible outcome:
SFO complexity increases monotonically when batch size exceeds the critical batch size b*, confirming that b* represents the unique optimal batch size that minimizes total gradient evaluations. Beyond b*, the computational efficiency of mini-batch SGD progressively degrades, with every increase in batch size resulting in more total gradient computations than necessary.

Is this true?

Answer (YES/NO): YES